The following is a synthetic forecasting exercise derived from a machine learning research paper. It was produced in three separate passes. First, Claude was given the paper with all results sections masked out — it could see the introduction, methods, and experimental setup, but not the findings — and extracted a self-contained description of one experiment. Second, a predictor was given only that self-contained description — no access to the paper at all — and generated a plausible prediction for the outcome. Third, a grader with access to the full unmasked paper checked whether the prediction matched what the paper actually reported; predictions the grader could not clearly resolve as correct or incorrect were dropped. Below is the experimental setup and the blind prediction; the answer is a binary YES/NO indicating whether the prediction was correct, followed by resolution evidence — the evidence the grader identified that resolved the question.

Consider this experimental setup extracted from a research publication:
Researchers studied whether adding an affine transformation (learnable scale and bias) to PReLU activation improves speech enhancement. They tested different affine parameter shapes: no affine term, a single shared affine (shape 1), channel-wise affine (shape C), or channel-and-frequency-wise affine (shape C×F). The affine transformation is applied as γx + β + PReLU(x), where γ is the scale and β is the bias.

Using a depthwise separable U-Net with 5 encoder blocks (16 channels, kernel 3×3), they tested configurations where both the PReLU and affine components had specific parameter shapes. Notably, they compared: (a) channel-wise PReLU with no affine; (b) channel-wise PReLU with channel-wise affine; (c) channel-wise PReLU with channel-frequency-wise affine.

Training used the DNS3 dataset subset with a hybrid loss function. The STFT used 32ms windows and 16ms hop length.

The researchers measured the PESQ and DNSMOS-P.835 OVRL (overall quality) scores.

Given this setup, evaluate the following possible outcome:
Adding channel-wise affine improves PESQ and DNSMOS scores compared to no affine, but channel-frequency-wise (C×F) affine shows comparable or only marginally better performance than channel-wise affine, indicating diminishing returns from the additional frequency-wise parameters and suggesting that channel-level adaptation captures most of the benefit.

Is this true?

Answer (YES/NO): NO